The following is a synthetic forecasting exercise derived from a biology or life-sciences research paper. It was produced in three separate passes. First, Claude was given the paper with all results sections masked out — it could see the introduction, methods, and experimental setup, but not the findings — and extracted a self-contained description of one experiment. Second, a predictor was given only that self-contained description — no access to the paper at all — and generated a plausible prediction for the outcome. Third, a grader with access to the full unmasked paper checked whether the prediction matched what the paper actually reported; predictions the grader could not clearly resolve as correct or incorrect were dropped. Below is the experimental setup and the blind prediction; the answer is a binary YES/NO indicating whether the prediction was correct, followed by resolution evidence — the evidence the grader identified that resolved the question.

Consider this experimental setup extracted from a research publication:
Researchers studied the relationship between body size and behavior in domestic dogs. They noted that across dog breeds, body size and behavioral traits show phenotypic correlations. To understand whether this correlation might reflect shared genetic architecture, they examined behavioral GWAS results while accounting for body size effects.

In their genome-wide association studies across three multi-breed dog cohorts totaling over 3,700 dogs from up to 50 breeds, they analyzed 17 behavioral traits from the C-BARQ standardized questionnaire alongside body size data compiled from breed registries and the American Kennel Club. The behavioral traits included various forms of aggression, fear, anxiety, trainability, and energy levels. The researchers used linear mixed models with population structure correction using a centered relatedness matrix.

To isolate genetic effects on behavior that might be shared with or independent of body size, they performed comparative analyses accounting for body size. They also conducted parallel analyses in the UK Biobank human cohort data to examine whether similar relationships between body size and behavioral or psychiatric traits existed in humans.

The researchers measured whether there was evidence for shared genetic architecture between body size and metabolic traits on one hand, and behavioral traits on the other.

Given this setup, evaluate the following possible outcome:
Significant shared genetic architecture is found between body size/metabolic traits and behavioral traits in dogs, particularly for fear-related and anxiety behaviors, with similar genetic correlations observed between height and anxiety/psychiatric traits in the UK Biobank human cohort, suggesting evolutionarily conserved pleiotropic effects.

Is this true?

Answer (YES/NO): NO